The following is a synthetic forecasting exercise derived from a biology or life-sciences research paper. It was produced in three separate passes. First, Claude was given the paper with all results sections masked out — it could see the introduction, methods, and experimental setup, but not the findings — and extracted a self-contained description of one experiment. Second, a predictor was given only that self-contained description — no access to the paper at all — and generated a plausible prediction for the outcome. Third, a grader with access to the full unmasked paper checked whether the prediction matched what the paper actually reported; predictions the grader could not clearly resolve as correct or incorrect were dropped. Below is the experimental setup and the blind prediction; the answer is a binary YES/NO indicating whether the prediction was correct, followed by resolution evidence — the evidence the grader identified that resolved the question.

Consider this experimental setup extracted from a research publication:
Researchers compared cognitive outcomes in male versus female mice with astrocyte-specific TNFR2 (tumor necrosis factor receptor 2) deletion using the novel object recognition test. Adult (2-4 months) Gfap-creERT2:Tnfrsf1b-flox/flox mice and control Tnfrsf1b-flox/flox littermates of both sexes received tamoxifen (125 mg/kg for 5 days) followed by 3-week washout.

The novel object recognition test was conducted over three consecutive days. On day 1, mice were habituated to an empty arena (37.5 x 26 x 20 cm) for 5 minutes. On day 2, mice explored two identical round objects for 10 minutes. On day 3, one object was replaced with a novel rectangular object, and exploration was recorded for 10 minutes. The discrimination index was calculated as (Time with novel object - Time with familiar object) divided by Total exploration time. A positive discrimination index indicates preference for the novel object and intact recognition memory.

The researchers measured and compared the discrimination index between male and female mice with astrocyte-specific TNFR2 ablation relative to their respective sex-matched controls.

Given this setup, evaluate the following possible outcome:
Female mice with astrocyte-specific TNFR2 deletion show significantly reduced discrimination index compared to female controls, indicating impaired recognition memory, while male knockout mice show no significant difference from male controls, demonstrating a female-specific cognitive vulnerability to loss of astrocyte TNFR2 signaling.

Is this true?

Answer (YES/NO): NO